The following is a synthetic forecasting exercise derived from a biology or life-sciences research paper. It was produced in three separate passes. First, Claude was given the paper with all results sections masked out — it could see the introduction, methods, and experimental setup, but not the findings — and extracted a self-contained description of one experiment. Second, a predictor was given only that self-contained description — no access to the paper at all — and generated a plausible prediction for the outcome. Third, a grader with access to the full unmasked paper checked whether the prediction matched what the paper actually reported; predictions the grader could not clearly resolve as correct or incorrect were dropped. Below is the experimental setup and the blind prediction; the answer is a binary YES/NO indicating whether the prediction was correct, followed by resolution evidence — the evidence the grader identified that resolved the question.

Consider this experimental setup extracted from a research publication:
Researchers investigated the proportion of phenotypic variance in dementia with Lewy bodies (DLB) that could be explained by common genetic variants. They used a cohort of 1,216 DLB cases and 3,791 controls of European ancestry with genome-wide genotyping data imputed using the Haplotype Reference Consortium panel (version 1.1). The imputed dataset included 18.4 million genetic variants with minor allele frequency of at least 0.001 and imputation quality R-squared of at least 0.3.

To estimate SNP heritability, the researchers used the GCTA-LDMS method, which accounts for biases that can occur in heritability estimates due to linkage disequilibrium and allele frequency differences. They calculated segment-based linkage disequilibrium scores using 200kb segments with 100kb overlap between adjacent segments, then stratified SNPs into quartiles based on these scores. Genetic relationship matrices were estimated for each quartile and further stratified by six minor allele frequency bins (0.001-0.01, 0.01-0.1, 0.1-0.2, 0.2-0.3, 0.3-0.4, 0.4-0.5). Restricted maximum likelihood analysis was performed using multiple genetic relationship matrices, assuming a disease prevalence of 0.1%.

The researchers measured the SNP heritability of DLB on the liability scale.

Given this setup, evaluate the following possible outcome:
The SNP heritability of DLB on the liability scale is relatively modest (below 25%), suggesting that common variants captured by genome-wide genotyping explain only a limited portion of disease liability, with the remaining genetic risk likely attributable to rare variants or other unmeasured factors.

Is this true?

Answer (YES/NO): NO